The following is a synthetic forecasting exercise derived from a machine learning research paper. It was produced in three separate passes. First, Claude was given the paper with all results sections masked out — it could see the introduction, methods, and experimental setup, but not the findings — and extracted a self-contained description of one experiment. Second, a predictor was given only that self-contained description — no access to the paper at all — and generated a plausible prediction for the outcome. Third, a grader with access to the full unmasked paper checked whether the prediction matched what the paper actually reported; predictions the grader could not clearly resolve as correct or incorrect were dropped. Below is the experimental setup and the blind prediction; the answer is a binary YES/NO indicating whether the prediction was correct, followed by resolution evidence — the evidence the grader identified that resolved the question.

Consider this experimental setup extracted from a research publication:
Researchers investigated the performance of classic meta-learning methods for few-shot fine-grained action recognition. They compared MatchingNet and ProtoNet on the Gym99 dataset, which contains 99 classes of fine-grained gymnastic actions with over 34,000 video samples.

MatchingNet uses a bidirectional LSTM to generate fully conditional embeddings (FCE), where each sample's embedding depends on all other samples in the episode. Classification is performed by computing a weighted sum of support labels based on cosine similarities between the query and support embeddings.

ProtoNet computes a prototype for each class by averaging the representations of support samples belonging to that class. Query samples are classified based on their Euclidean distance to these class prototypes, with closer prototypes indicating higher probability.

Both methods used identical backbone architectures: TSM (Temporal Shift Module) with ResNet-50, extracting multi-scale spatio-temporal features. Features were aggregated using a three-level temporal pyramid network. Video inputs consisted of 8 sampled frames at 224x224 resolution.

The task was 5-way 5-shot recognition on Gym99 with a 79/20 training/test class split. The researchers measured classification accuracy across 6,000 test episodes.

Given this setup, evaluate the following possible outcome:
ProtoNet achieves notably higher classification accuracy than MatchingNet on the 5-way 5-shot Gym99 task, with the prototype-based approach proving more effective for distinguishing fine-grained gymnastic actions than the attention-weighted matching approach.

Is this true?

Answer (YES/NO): YES